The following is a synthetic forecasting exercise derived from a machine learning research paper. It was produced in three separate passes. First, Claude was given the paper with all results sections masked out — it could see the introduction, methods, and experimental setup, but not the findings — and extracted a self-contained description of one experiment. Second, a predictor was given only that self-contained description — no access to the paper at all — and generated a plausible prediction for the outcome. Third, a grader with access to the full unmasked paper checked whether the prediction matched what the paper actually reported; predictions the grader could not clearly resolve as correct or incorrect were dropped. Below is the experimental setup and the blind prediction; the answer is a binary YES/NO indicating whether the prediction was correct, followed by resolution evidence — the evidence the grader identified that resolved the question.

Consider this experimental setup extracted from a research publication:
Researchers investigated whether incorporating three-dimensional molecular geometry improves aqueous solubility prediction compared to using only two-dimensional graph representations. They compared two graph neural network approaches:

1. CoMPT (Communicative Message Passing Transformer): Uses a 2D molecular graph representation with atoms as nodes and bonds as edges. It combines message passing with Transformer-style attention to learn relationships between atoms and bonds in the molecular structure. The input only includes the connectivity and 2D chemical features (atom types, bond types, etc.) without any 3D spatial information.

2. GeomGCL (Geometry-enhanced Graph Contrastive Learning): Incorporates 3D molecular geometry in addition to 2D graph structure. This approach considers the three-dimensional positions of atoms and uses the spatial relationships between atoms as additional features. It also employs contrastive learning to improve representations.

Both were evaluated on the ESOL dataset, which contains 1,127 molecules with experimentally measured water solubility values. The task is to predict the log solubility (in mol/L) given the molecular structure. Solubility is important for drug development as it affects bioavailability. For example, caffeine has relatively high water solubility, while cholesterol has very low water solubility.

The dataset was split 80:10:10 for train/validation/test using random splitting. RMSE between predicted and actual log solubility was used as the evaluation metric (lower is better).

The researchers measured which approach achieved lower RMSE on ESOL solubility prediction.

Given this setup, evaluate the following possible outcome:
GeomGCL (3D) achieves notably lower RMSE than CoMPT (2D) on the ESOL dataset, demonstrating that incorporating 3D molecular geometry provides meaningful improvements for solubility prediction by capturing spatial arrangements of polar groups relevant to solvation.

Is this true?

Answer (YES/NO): NO